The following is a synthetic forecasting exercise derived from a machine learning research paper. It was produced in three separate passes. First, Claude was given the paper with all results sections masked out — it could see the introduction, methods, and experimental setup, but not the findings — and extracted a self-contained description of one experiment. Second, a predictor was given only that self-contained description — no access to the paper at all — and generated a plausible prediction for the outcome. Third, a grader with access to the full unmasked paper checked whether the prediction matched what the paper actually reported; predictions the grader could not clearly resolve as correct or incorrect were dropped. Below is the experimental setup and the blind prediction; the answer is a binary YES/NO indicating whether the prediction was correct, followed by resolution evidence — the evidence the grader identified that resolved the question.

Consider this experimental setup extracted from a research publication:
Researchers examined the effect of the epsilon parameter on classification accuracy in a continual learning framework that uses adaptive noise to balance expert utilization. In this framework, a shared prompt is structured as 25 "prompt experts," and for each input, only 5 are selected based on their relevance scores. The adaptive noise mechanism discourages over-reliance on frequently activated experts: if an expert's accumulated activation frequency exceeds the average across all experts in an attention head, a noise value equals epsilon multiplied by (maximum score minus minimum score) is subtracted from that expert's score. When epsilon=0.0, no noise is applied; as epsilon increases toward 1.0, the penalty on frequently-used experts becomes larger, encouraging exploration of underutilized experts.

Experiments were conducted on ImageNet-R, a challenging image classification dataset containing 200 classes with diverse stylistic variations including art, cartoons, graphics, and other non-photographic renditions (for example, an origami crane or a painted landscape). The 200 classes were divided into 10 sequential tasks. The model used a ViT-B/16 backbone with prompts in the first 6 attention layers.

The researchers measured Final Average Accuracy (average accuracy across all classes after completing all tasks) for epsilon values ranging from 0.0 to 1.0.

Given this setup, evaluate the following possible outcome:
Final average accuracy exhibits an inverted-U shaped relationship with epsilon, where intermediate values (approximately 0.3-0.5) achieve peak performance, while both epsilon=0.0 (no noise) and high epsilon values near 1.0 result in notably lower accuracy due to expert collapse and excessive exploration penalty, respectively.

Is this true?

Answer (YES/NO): YES